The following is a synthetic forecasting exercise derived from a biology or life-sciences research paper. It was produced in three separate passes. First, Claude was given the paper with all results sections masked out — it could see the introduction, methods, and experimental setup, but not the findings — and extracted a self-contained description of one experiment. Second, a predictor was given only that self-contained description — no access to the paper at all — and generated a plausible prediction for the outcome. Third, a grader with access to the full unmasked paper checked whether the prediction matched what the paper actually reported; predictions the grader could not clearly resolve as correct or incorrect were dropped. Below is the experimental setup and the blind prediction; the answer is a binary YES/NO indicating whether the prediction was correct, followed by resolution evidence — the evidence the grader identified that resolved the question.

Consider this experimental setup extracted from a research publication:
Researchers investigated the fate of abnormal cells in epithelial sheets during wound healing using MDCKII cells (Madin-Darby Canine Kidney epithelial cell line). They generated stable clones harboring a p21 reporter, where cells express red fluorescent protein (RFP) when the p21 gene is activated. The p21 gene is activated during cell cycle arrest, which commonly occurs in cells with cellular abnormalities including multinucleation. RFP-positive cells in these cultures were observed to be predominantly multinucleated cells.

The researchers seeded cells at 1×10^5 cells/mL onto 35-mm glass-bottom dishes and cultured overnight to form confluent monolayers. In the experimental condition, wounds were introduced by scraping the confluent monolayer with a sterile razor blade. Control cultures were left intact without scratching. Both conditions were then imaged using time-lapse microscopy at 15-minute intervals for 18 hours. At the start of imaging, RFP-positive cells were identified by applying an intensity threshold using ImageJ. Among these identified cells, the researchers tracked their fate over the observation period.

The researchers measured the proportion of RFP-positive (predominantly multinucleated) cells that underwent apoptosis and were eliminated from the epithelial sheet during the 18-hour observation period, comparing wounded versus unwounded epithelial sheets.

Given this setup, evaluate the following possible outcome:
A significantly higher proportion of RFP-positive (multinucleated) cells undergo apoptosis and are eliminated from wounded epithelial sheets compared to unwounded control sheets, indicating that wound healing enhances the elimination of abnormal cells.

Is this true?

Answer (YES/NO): NO